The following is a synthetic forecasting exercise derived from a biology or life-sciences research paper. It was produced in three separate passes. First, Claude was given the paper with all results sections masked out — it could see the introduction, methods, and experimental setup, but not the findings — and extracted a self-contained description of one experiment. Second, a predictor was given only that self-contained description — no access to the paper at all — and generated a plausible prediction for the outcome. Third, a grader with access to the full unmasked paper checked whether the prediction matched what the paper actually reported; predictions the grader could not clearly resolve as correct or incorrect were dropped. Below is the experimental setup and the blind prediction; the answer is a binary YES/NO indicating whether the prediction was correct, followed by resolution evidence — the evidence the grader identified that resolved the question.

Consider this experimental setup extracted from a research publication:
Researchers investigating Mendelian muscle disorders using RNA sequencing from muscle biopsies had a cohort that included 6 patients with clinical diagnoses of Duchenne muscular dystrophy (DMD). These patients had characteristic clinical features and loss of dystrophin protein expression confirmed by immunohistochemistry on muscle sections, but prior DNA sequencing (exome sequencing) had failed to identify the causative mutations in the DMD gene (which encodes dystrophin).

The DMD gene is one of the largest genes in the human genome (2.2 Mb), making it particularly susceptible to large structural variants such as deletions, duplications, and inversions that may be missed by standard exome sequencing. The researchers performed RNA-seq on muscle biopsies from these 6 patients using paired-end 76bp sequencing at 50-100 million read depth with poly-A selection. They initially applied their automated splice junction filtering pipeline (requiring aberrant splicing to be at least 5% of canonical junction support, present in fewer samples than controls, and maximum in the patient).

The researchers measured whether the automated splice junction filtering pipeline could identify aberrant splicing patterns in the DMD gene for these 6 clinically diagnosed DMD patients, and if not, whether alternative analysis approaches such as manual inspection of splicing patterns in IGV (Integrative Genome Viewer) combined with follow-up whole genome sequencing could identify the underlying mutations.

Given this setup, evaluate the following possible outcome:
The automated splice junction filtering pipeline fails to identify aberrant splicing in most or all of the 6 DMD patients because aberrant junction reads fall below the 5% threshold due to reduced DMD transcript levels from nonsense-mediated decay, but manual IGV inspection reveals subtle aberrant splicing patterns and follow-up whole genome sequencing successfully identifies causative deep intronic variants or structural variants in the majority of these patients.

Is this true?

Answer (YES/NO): NO